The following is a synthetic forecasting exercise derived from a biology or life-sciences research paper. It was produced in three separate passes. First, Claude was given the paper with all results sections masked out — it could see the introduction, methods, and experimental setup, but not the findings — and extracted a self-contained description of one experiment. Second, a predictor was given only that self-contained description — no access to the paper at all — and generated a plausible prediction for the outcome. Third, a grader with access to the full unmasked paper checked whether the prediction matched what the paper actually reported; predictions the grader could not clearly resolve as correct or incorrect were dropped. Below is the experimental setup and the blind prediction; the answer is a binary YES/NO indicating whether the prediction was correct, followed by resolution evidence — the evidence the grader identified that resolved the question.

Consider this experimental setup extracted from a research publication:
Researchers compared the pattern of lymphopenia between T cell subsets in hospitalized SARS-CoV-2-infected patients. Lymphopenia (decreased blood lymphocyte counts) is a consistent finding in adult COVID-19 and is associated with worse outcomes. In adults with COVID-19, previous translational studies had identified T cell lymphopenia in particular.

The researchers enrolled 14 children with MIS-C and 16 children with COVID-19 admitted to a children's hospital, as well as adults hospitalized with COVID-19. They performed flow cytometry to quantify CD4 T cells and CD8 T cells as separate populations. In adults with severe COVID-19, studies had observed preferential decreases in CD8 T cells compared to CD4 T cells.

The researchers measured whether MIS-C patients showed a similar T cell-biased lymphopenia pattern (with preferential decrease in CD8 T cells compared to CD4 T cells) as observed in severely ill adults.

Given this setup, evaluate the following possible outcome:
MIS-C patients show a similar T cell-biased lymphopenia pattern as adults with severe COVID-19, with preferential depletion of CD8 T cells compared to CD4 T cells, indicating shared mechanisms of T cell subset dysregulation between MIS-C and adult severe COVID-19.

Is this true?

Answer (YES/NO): YES